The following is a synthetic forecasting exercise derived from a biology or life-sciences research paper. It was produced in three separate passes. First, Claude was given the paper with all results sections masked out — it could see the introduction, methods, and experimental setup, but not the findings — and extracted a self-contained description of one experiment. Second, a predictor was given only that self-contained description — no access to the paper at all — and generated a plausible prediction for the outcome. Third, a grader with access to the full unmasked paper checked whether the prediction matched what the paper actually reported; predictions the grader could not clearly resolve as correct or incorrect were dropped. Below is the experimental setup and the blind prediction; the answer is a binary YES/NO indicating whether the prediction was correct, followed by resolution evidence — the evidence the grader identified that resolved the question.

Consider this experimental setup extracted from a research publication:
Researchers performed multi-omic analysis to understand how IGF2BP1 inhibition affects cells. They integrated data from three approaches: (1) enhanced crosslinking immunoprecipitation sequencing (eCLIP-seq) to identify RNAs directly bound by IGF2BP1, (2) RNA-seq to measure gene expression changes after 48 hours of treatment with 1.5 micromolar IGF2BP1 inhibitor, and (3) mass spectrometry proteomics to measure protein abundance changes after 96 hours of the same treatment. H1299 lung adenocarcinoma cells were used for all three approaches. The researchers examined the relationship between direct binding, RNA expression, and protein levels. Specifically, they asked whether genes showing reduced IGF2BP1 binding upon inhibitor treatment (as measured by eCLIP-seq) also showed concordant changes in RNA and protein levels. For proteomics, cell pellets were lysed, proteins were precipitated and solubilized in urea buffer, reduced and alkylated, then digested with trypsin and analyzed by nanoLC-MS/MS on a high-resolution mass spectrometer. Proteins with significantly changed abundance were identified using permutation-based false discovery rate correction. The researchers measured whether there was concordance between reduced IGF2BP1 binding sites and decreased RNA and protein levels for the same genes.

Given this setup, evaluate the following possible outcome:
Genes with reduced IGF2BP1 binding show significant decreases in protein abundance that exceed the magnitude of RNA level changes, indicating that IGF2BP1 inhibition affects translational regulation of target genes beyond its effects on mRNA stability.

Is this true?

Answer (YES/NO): NO